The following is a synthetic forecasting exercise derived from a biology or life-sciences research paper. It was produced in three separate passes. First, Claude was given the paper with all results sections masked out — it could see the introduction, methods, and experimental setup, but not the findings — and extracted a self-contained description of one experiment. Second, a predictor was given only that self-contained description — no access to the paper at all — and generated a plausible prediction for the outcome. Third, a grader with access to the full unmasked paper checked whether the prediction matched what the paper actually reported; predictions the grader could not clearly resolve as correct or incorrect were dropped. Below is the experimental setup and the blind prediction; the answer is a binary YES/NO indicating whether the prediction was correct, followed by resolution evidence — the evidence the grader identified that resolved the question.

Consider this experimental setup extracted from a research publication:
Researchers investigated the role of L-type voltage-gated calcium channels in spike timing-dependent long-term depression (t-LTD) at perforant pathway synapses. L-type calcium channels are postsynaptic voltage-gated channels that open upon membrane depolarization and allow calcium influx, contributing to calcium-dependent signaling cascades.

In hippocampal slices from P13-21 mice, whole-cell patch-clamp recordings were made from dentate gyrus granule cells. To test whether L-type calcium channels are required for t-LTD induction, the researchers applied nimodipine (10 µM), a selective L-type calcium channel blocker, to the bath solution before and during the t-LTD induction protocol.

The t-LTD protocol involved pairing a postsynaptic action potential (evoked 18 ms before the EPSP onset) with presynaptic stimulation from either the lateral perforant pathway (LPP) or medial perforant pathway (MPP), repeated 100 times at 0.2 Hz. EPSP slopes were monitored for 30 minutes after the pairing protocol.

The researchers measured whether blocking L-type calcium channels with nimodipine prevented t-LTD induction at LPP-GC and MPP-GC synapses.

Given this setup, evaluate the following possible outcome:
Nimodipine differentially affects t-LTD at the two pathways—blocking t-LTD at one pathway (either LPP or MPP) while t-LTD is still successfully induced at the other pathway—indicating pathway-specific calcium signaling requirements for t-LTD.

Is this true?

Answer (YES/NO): NO